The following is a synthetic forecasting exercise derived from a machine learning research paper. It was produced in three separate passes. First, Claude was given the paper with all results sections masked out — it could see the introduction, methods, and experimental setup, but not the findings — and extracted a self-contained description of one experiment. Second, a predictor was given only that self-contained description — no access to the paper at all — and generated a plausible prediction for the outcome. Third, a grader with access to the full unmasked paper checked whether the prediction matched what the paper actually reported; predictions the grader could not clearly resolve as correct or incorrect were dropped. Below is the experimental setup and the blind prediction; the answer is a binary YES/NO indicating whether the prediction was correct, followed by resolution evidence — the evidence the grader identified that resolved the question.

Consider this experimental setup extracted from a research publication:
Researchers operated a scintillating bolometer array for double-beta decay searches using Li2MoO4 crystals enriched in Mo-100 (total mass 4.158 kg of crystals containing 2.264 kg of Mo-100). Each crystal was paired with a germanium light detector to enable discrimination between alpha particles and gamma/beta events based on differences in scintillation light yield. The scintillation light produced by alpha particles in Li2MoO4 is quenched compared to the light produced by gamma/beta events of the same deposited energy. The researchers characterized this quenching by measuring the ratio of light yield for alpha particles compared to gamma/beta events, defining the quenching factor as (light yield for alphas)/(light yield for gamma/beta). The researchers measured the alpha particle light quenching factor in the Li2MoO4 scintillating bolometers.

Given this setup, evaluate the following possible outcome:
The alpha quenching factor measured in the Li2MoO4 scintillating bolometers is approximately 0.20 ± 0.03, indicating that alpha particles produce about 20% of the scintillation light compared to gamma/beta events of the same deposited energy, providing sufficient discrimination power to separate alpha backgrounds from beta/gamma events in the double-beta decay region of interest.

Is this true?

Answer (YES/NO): YES